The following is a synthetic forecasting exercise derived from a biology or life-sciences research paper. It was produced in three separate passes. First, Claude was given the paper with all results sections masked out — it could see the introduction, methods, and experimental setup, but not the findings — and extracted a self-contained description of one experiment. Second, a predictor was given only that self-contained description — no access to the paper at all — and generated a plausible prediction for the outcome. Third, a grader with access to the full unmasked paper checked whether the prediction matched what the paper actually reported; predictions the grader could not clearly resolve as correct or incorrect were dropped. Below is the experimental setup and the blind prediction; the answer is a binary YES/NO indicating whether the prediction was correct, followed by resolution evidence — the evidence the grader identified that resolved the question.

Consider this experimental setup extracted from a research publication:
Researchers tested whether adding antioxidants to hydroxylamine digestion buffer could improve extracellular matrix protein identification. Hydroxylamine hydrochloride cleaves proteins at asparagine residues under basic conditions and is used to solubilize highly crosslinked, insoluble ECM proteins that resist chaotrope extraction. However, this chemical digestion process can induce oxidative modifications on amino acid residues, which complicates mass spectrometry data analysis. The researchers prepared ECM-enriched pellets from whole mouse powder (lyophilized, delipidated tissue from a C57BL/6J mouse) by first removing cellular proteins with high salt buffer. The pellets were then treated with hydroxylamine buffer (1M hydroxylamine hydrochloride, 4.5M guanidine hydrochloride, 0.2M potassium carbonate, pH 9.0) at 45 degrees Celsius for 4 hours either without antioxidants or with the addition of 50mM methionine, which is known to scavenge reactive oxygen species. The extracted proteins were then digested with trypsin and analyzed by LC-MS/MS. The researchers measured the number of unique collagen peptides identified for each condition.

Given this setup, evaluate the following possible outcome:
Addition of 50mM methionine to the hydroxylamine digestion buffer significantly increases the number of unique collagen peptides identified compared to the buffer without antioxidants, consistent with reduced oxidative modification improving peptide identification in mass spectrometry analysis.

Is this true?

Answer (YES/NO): NO